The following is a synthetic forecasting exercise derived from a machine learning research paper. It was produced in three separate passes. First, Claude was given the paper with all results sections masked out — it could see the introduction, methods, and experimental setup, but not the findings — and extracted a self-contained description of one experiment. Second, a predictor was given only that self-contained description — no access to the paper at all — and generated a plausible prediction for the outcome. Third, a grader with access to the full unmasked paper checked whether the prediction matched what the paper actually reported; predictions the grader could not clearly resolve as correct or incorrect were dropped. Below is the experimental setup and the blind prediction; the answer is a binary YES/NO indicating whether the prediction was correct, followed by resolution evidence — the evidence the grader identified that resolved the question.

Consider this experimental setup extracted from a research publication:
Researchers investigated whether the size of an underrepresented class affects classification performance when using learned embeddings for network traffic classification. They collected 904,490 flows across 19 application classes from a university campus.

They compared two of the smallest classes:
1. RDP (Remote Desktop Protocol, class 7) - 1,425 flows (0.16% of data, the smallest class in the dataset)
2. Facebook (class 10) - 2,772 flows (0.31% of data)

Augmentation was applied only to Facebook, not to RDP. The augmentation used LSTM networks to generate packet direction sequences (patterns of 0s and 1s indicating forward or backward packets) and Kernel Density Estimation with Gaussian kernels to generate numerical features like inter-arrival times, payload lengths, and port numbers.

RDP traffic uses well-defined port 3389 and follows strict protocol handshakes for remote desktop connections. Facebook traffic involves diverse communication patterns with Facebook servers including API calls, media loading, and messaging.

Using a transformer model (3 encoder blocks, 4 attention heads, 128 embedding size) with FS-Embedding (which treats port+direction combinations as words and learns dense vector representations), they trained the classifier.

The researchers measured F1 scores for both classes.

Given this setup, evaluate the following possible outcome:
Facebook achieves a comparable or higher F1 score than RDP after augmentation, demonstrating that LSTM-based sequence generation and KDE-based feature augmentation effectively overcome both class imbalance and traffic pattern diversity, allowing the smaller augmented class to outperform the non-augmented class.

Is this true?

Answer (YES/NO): NO